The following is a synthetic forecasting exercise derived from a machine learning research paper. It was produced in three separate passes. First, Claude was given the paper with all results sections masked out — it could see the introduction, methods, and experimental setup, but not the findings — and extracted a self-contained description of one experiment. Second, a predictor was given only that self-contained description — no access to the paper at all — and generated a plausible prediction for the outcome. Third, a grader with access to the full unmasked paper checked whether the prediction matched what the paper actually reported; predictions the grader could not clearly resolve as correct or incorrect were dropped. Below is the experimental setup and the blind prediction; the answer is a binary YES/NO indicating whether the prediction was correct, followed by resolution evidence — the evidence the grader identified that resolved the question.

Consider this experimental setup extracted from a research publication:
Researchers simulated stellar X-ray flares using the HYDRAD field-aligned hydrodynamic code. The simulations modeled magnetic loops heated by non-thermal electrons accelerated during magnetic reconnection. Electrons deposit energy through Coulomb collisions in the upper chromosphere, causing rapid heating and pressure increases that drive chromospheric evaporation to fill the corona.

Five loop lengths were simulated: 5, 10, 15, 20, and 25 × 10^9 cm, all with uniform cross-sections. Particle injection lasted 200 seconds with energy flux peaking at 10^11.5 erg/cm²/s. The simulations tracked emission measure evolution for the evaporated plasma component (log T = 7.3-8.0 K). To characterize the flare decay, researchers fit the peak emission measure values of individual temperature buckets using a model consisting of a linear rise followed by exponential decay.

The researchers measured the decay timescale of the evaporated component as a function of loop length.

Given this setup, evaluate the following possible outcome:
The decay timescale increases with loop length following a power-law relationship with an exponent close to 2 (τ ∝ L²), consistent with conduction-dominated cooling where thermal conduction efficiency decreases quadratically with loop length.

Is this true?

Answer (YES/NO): NO